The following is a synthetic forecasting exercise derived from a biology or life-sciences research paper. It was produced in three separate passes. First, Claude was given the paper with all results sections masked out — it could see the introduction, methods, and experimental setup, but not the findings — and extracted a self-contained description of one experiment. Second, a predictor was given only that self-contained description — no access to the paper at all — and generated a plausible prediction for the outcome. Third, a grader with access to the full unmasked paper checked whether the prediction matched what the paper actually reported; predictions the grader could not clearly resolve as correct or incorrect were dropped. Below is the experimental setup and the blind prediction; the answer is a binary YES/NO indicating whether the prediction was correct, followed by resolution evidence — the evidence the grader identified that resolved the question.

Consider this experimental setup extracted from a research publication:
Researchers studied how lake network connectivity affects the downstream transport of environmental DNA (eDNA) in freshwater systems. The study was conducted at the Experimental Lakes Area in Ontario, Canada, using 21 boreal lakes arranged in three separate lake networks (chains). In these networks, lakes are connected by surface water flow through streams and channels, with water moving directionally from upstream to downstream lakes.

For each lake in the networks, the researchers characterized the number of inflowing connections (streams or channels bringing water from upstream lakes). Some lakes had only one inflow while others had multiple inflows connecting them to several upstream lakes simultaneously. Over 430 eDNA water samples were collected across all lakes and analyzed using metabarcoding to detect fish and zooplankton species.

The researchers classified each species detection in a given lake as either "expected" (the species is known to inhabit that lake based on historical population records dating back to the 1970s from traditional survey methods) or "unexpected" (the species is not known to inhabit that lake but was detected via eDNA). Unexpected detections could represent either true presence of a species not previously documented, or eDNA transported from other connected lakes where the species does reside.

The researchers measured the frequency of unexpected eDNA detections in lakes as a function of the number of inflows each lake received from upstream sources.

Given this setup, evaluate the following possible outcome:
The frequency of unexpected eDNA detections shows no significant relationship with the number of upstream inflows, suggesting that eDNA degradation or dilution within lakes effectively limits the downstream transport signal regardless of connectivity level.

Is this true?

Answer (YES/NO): NO